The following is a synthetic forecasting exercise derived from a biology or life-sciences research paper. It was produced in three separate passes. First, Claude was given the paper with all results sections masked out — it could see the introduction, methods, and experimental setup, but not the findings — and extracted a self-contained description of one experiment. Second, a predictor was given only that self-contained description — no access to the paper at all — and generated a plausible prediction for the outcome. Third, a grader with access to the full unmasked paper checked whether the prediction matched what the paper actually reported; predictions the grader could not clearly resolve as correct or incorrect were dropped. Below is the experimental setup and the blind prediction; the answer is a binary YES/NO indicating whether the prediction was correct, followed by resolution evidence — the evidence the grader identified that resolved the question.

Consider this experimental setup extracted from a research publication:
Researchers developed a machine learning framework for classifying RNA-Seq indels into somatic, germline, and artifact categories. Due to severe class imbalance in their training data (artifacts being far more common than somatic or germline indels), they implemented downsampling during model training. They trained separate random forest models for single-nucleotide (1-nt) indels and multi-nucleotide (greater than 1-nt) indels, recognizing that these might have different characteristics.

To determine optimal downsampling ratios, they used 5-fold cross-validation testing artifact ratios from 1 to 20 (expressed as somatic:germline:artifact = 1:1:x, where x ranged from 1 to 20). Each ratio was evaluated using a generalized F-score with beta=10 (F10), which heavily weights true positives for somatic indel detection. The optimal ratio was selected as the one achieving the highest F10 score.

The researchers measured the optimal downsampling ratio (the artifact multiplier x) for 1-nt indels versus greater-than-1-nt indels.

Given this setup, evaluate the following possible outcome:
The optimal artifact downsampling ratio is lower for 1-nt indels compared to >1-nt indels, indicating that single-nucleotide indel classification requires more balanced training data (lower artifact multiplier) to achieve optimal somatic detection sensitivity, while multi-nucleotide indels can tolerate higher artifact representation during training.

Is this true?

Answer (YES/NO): NO